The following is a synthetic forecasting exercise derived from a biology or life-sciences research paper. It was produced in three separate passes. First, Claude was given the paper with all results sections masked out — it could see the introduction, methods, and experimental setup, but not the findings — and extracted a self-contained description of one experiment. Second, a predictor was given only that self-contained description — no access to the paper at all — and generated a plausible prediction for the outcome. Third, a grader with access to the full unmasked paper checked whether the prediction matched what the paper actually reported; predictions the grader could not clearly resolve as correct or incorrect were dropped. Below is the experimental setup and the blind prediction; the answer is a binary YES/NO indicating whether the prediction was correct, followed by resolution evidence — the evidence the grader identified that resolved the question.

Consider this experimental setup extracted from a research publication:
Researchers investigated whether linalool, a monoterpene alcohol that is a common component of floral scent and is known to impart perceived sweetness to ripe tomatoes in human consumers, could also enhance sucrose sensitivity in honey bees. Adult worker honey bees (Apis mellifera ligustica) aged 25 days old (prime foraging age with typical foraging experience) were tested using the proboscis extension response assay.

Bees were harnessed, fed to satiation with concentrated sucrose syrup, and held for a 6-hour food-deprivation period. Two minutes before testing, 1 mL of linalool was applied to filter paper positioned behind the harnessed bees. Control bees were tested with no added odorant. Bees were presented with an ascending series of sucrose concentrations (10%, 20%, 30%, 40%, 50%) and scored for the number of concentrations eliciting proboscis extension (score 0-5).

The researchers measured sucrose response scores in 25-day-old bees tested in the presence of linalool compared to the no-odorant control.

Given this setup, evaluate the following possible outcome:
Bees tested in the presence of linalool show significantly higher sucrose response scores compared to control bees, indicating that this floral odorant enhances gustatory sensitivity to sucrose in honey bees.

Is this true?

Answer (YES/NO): NO